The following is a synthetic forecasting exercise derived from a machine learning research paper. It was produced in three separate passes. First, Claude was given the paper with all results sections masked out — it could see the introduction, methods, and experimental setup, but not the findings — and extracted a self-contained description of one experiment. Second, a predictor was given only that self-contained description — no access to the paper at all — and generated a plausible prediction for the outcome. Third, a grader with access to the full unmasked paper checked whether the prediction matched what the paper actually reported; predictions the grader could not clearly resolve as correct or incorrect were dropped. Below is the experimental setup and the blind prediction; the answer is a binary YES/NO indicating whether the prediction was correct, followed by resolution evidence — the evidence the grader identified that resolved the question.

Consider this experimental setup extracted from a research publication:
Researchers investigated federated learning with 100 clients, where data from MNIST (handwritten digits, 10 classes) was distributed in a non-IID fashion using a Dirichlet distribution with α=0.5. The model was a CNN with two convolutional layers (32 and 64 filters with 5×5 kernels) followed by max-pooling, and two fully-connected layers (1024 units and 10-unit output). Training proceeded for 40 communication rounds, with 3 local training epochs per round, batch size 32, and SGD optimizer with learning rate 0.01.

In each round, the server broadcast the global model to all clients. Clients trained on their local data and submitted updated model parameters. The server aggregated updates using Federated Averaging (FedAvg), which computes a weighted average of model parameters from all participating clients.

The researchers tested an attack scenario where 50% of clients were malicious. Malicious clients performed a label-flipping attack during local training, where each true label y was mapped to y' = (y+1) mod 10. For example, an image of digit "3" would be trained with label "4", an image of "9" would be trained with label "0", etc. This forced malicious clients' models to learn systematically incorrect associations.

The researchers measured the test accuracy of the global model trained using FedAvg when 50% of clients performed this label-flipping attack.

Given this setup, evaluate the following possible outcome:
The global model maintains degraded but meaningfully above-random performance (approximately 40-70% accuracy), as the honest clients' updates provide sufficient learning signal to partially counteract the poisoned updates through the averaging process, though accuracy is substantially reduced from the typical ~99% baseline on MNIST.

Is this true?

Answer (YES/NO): YES